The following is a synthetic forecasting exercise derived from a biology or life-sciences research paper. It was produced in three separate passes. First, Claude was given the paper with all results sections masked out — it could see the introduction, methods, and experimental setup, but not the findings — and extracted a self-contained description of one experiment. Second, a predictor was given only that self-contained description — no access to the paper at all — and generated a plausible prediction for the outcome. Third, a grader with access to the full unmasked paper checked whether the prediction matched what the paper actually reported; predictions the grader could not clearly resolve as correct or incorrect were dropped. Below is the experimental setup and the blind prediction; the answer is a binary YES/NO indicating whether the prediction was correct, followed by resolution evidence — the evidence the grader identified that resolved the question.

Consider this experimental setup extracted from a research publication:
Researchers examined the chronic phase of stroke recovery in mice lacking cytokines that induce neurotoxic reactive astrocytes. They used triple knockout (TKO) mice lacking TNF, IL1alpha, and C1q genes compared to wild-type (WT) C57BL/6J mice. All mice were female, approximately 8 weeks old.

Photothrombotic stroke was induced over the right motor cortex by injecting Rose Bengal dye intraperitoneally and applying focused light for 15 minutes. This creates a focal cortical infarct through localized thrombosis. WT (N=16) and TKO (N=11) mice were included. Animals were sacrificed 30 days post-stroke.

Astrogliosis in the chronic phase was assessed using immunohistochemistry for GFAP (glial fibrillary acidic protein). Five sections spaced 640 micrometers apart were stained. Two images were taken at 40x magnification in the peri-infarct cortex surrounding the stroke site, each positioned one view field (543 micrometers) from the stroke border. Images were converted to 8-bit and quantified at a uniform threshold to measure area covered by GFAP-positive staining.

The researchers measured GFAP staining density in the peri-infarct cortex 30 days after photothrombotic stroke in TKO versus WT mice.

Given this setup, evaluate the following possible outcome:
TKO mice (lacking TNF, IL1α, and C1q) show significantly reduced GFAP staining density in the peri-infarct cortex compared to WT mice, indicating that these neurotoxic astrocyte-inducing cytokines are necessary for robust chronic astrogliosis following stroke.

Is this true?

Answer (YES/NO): YES